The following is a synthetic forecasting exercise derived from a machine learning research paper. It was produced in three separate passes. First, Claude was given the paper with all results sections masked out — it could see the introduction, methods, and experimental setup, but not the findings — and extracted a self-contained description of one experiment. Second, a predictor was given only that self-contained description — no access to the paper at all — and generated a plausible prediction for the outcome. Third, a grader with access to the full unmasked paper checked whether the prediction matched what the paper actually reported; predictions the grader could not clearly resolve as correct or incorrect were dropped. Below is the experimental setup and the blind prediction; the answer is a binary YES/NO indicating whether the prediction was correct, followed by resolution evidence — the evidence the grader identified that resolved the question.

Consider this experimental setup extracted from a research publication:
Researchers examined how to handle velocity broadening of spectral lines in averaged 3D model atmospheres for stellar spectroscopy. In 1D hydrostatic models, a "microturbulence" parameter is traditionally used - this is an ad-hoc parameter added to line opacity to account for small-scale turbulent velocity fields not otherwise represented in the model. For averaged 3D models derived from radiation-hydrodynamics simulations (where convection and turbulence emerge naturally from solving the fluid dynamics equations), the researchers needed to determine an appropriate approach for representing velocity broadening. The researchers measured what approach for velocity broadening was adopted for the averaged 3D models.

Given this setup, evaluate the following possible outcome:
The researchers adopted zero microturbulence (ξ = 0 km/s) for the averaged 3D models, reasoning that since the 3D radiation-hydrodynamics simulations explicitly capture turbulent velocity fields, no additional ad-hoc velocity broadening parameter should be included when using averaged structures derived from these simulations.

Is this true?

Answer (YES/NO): NO